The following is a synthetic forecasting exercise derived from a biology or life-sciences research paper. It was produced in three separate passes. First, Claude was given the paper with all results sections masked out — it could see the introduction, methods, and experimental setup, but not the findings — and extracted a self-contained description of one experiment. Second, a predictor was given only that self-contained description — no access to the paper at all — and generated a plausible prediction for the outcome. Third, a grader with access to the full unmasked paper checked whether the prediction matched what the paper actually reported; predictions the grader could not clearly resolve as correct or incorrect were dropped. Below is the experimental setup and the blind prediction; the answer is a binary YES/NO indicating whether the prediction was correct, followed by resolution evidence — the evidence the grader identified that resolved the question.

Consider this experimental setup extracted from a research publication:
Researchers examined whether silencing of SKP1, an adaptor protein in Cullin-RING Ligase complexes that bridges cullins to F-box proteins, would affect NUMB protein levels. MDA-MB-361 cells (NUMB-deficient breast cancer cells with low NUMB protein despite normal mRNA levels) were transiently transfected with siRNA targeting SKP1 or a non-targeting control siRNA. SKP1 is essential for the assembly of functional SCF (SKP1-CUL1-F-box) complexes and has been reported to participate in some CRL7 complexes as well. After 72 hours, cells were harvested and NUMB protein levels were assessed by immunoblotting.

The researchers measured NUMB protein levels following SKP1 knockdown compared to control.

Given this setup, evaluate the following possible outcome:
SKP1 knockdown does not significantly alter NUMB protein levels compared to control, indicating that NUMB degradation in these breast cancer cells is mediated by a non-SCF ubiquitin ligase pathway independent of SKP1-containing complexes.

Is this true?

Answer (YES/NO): NO